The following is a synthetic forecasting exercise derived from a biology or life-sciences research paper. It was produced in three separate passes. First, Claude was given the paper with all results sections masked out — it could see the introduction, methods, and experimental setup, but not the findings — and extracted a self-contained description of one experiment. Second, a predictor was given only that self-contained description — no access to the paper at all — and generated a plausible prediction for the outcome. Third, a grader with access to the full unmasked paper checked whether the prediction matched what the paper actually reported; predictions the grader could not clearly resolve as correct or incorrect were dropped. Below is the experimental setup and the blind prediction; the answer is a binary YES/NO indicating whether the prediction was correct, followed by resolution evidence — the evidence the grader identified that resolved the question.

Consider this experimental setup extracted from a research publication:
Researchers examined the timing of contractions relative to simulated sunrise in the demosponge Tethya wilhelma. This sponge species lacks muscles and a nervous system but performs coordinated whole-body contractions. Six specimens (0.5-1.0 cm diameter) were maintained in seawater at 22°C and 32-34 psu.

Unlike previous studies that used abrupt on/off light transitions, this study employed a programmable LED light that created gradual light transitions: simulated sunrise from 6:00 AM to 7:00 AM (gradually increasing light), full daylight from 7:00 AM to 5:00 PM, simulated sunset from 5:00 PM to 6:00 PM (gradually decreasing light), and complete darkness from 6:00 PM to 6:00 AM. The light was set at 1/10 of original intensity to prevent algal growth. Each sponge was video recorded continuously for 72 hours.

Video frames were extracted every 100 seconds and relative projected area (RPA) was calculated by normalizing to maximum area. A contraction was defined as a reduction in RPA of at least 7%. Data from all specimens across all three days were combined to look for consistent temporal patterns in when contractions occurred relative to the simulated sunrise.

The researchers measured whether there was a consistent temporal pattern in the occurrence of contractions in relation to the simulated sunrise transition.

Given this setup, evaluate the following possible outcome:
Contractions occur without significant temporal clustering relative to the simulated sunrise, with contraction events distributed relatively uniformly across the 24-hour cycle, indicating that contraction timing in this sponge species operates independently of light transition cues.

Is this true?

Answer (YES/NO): NO